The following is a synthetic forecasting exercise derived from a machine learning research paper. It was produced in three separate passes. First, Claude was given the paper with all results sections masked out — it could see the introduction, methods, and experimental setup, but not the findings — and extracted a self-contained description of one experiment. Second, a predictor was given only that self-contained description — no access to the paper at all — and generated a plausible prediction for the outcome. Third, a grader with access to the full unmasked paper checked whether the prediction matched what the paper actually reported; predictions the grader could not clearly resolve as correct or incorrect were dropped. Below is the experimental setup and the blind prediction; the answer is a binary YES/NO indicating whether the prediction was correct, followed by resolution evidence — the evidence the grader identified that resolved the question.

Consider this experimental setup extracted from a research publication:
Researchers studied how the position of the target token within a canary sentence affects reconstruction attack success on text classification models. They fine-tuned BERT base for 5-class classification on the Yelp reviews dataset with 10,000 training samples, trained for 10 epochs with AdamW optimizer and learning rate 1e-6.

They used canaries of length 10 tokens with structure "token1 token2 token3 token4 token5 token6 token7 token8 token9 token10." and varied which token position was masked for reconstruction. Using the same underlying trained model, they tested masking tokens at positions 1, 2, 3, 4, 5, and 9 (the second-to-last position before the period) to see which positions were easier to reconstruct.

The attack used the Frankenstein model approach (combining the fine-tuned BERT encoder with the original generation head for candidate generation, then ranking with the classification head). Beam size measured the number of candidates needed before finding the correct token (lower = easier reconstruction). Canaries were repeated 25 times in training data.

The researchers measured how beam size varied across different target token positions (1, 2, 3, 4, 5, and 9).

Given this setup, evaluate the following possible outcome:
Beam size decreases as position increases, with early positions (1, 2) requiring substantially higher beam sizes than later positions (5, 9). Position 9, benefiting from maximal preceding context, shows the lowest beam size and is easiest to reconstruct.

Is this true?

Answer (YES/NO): NO